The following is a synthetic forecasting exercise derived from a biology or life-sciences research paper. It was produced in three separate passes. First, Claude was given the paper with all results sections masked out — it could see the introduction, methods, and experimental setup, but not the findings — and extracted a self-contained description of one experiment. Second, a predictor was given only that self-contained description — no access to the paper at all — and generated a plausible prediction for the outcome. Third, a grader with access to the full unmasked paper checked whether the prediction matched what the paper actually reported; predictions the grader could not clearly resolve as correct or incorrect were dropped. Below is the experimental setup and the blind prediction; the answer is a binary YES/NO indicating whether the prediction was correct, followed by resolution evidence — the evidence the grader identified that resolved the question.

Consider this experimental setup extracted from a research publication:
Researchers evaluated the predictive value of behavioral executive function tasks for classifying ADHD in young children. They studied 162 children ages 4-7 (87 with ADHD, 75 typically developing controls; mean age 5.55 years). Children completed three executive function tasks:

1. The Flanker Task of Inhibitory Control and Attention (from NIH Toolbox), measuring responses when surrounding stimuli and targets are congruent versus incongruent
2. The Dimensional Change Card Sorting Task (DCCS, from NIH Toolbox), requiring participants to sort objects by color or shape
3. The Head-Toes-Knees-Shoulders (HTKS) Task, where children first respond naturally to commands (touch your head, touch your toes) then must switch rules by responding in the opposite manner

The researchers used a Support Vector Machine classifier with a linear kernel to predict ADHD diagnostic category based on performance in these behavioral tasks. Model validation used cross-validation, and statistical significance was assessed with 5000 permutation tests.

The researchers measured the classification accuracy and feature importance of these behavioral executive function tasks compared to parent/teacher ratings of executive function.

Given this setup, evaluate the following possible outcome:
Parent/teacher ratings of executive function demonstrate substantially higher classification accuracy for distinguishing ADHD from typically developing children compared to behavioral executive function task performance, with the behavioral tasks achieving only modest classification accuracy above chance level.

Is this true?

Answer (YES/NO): YES